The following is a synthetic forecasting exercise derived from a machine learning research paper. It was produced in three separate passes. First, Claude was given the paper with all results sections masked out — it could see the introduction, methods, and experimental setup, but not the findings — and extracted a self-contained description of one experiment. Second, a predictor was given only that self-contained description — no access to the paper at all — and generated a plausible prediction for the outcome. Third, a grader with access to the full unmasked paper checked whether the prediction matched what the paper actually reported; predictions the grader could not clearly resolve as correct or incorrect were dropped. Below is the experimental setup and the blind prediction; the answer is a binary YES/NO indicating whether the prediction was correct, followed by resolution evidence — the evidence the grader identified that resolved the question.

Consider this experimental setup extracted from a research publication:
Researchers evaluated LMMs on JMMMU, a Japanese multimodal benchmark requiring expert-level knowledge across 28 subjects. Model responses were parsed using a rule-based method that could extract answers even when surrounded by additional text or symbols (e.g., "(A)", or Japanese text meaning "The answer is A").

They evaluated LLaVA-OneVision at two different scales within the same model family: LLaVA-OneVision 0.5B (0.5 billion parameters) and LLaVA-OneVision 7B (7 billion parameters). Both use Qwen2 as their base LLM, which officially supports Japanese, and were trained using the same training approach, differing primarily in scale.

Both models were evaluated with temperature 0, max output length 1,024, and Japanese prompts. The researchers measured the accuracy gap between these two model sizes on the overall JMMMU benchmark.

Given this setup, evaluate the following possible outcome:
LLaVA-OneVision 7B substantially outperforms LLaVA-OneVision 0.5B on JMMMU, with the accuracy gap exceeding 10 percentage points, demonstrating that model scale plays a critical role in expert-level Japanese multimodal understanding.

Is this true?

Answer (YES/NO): YES